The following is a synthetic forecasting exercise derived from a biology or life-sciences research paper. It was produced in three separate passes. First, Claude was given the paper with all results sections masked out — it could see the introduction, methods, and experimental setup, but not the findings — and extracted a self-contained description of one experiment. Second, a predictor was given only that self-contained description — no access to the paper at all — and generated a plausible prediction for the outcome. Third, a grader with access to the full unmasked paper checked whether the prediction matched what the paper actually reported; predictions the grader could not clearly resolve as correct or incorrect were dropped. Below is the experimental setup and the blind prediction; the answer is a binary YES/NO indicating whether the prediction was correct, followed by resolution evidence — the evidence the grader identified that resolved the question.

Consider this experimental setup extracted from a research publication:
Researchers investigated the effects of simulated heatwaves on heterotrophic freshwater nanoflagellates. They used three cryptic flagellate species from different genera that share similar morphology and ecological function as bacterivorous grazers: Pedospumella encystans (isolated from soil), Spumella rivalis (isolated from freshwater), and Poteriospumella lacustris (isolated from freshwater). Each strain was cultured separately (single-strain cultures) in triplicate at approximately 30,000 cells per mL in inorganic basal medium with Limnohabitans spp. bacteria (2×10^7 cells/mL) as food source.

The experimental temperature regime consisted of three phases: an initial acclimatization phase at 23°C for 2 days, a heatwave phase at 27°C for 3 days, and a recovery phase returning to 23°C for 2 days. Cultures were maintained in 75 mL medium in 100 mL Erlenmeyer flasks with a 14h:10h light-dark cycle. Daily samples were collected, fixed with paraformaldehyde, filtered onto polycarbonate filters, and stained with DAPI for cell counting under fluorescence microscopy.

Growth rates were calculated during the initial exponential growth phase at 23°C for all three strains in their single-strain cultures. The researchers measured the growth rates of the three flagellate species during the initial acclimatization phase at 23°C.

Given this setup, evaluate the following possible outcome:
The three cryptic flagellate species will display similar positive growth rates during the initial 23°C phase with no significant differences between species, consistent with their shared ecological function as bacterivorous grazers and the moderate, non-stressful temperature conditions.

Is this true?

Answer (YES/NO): YES